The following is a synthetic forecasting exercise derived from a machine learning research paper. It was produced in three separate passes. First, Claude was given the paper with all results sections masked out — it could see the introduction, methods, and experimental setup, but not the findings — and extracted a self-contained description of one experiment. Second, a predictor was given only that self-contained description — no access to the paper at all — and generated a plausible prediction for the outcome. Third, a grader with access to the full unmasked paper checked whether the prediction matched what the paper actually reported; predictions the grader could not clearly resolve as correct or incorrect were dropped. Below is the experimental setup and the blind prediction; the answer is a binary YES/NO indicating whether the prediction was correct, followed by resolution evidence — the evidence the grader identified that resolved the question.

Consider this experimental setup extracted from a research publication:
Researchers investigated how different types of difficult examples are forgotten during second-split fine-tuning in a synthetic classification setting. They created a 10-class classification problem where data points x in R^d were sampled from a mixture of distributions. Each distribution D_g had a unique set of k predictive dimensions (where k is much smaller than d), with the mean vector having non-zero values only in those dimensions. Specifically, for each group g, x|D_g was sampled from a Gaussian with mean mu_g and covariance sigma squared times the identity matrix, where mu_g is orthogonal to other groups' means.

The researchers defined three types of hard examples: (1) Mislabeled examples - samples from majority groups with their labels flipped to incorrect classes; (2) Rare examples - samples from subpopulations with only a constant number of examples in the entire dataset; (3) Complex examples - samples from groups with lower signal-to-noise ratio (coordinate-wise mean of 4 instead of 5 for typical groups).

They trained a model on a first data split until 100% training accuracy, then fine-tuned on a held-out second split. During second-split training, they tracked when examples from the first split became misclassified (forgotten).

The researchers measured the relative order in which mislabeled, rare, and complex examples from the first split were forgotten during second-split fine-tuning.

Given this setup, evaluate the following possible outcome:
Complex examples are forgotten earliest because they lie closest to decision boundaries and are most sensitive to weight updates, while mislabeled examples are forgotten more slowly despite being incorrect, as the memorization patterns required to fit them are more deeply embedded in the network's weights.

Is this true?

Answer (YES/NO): NO